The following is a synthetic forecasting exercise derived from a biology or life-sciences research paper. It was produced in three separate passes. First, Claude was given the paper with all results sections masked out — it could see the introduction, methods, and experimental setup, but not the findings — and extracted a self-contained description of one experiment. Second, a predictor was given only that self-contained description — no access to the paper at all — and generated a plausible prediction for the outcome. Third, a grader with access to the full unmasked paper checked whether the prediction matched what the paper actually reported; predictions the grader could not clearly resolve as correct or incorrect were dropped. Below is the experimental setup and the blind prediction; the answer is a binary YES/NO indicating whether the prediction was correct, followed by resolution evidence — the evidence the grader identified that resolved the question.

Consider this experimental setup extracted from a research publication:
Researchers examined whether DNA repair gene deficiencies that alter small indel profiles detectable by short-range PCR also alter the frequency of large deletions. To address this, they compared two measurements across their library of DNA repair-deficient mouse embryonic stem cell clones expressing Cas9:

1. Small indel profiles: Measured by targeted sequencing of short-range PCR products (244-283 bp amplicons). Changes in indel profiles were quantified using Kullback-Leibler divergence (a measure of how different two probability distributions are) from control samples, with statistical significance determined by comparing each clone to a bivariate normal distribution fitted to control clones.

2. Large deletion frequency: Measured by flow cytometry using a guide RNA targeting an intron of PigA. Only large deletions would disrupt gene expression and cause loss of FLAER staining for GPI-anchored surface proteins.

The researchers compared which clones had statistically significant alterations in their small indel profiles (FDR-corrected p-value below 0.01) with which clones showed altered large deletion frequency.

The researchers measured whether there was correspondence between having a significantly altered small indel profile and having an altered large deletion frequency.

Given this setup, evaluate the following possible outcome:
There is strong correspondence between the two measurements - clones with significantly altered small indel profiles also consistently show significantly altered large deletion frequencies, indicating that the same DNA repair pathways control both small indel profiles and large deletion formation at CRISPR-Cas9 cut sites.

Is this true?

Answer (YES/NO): YES